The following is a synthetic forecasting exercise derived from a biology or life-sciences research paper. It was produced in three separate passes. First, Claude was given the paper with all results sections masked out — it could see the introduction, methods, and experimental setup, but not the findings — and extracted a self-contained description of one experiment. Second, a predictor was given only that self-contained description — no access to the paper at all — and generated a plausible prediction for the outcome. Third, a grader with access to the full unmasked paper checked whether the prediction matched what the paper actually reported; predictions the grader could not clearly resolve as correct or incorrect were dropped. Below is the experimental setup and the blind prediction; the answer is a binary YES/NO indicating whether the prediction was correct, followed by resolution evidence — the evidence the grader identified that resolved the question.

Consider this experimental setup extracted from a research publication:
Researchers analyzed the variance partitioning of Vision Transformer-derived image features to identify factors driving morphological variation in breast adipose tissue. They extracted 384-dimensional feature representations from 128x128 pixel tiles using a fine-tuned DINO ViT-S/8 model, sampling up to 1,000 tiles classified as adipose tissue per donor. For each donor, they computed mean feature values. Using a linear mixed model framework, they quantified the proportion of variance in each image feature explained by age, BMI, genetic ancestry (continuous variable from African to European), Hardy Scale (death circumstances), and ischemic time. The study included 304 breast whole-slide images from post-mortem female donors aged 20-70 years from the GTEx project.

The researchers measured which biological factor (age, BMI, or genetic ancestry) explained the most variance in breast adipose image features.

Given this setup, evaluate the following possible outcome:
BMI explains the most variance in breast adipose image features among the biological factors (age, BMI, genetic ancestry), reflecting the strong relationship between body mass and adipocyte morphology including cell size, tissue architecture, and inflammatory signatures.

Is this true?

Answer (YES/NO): NO